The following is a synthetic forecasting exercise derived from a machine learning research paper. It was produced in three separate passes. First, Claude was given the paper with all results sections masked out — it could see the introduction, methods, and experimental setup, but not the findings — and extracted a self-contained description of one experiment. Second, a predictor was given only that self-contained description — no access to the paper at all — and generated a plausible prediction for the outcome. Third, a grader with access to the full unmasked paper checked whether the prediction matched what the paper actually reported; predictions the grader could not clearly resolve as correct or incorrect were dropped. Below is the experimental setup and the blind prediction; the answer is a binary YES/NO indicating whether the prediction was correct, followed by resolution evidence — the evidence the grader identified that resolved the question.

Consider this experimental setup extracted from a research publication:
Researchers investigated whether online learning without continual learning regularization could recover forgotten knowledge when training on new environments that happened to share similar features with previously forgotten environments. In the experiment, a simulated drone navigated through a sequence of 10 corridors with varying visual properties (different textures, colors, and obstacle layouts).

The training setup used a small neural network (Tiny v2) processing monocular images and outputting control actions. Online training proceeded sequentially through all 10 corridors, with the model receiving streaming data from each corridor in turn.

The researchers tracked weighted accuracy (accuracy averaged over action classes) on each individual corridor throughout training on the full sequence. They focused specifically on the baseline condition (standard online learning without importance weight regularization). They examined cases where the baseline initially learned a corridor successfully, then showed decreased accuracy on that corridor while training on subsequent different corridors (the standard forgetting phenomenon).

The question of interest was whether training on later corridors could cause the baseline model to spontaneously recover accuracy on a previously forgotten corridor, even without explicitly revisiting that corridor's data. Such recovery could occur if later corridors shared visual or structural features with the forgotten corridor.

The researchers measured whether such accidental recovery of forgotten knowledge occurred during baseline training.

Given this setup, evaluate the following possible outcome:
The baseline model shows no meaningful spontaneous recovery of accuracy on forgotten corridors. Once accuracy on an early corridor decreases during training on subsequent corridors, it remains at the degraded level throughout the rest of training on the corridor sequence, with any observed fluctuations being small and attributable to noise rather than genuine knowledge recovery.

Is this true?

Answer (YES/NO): NO